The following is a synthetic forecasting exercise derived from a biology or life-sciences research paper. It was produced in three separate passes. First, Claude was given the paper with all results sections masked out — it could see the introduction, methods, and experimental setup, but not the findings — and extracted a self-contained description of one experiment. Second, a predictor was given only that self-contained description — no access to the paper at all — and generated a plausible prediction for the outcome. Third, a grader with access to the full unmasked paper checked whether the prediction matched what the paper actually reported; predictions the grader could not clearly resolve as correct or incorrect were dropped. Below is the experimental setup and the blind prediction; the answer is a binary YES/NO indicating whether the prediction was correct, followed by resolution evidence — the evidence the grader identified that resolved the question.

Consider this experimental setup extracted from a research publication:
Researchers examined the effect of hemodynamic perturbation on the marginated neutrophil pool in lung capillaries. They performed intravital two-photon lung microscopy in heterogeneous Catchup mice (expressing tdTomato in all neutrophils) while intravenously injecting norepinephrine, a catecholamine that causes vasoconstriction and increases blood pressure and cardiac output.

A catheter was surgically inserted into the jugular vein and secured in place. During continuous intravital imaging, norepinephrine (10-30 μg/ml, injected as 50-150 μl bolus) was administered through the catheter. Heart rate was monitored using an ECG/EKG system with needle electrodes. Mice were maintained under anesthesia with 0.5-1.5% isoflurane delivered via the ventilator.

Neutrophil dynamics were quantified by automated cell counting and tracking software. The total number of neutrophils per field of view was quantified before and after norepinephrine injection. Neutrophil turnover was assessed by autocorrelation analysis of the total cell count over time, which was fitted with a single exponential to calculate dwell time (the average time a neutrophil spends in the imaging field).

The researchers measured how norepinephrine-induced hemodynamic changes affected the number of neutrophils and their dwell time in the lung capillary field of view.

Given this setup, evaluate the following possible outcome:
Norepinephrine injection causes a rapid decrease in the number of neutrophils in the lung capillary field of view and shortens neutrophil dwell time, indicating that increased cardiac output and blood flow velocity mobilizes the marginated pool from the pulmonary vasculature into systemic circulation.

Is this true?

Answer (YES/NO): YES